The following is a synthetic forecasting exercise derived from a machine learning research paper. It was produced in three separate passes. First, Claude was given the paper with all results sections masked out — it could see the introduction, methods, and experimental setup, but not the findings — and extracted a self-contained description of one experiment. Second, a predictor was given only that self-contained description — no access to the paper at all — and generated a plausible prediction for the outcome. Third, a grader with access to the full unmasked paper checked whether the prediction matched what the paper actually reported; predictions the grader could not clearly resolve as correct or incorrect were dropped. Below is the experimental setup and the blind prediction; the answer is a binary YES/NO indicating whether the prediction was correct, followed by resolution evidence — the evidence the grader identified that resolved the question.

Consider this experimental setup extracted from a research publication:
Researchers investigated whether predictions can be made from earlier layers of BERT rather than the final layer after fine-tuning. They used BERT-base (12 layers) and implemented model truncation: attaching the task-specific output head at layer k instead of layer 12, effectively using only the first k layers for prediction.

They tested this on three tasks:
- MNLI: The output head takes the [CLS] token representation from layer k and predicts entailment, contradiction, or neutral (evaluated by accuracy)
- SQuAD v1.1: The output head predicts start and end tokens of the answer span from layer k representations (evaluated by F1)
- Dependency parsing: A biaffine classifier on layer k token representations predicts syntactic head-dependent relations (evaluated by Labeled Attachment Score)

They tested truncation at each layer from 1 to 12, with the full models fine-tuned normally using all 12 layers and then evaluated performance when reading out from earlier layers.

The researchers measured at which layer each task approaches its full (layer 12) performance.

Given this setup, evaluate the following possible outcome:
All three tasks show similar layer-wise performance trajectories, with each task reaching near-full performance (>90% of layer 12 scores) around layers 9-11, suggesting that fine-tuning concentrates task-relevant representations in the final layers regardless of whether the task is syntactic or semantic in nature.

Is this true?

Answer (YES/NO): NO